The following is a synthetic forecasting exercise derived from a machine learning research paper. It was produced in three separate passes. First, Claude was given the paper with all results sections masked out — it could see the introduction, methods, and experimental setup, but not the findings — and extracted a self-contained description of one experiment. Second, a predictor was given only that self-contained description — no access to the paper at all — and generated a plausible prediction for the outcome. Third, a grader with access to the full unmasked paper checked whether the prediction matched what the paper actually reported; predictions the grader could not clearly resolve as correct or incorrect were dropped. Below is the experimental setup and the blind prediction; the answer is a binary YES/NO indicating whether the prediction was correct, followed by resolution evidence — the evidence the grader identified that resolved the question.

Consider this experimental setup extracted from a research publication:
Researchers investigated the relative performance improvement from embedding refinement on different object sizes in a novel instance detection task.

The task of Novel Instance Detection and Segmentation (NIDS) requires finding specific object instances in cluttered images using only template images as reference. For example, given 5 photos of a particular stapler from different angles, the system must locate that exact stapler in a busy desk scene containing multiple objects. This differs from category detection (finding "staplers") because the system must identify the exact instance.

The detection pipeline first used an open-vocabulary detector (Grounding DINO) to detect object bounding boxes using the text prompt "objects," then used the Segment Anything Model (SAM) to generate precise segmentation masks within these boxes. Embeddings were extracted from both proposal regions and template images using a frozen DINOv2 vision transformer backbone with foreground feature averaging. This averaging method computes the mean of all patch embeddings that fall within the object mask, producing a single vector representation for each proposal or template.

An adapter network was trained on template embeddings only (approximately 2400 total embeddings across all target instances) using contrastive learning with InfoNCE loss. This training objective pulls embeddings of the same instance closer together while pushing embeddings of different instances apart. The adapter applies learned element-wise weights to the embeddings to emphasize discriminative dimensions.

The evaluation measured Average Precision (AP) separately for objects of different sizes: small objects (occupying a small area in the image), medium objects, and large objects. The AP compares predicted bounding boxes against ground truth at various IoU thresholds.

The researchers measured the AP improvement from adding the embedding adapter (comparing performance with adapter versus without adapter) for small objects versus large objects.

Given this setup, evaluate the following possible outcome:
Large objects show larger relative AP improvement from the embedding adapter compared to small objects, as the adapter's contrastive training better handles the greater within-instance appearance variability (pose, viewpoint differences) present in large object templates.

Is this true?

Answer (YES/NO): NO